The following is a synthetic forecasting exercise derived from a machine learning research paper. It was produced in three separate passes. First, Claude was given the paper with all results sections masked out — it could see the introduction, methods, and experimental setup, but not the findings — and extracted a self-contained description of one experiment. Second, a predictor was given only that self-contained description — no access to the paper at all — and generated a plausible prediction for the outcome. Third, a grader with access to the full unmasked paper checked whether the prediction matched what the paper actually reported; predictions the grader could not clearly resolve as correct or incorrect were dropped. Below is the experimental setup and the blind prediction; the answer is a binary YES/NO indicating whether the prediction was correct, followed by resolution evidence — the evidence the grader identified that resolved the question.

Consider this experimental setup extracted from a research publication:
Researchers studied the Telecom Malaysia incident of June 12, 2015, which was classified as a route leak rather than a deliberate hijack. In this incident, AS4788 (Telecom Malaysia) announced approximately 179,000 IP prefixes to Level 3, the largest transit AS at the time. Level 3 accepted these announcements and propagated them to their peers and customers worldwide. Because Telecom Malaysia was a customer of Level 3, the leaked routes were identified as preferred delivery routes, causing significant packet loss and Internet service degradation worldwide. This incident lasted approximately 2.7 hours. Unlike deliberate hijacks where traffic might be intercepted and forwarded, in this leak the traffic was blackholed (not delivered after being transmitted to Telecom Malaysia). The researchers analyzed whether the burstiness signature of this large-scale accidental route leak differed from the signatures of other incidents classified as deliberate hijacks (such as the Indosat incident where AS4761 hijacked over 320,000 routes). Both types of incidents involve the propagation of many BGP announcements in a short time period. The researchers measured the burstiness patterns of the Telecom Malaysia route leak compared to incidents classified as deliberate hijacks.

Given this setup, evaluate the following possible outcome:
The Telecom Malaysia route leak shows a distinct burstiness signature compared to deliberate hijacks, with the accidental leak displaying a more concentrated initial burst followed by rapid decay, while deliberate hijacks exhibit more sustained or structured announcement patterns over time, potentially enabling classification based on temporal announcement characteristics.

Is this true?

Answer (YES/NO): NO